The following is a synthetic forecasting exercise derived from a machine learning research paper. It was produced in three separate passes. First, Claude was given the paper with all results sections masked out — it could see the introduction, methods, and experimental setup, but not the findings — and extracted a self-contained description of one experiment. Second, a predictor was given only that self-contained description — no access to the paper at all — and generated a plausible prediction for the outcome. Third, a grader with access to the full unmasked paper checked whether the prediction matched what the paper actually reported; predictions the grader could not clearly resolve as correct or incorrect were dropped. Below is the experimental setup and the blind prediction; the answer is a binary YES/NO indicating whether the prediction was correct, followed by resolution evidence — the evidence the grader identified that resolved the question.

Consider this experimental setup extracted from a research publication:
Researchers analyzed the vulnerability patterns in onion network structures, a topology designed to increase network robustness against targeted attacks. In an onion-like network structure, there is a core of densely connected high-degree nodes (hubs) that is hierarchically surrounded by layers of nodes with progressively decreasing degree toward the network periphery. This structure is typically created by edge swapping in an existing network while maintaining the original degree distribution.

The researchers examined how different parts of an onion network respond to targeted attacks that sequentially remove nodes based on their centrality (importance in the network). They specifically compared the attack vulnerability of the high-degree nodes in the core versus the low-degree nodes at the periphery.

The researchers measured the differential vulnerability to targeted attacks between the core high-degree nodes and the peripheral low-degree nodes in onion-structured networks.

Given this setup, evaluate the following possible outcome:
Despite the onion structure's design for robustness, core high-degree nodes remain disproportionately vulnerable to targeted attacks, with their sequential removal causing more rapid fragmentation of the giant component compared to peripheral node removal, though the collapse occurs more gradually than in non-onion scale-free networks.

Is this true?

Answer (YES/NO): NO